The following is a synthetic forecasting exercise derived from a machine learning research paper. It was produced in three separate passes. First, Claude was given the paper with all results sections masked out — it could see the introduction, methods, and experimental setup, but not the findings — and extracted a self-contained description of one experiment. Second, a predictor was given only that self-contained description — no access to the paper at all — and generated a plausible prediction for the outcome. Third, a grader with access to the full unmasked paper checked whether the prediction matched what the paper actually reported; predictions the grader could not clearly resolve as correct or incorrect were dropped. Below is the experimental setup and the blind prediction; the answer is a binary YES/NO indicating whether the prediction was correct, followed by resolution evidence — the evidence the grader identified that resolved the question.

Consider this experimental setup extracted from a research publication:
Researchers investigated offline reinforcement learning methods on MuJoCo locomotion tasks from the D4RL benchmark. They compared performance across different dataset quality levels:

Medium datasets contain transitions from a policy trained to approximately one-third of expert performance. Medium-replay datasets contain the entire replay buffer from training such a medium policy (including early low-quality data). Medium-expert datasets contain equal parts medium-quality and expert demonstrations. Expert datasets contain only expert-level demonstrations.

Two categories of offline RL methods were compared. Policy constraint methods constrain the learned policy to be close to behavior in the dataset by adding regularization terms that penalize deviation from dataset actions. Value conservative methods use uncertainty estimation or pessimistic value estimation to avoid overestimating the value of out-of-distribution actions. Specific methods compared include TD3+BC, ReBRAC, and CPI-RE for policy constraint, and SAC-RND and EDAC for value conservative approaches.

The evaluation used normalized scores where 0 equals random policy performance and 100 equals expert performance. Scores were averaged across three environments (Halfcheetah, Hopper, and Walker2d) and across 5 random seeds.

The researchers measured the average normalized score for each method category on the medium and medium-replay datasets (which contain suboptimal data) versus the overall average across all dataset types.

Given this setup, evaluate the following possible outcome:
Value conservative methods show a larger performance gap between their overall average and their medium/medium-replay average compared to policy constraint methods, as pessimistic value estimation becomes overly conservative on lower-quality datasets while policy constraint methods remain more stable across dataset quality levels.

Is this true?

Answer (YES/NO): NO